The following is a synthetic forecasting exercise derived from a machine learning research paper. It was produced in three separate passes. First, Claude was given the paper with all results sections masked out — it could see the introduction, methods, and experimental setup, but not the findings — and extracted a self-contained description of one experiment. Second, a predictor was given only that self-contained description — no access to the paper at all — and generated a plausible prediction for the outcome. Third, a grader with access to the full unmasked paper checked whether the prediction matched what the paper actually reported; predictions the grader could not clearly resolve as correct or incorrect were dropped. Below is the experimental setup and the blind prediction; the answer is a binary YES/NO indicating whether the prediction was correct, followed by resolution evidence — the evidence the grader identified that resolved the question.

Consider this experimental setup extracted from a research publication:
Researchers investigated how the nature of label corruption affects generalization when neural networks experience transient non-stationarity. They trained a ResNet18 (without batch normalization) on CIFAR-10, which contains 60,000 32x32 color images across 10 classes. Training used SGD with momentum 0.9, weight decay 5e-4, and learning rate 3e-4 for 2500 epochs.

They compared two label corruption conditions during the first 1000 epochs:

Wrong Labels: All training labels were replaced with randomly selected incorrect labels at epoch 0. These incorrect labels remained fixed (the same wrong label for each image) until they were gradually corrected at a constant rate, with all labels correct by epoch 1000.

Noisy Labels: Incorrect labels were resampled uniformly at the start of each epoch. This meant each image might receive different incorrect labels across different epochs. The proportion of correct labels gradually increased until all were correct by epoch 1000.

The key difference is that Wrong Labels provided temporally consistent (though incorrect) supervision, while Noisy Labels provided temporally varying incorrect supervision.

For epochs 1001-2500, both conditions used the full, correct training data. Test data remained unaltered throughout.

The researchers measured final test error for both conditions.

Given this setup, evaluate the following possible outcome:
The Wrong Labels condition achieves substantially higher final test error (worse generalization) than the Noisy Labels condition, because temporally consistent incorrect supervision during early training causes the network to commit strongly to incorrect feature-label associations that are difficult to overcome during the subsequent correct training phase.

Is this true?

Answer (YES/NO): YES